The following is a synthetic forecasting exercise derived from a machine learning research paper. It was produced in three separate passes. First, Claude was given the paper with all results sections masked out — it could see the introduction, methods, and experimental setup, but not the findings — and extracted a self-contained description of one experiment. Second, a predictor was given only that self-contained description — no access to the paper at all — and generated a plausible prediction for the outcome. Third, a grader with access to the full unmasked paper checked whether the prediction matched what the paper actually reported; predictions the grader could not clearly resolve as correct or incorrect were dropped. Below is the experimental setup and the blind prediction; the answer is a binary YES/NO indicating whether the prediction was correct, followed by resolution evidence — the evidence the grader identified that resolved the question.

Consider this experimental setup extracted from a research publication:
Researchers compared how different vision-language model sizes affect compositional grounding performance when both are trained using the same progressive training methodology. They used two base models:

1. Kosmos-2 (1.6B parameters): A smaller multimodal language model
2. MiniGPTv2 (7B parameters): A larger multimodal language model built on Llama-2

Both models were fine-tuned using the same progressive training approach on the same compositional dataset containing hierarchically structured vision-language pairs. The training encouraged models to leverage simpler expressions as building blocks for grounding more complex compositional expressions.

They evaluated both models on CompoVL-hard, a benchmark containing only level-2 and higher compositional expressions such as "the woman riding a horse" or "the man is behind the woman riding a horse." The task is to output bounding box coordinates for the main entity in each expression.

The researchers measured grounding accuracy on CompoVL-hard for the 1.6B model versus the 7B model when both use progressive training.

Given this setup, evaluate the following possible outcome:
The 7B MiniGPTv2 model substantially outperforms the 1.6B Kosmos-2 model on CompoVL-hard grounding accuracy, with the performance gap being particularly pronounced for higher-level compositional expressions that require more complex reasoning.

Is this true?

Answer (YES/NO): NO